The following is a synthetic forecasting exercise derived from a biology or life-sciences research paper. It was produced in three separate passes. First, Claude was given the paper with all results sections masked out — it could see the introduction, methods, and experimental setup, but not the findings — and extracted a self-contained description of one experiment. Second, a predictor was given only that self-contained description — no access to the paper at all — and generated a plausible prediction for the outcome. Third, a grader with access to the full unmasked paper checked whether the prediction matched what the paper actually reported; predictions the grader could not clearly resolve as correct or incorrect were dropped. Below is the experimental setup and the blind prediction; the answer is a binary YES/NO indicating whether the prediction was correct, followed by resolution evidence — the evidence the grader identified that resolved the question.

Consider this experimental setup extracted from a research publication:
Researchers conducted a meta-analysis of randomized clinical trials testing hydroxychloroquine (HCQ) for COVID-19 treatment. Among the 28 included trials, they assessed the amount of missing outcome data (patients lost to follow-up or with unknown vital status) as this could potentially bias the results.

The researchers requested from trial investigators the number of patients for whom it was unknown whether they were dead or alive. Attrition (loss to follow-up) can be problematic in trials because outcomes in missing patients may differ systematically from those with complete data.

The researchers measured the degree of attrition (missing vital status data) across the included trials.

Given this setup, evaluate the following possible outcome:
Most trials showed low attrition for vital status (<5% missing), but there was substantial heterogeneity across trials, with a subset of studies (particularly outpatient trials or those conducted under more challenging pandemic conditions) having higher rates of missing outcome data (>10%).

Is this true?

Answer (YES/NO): NO